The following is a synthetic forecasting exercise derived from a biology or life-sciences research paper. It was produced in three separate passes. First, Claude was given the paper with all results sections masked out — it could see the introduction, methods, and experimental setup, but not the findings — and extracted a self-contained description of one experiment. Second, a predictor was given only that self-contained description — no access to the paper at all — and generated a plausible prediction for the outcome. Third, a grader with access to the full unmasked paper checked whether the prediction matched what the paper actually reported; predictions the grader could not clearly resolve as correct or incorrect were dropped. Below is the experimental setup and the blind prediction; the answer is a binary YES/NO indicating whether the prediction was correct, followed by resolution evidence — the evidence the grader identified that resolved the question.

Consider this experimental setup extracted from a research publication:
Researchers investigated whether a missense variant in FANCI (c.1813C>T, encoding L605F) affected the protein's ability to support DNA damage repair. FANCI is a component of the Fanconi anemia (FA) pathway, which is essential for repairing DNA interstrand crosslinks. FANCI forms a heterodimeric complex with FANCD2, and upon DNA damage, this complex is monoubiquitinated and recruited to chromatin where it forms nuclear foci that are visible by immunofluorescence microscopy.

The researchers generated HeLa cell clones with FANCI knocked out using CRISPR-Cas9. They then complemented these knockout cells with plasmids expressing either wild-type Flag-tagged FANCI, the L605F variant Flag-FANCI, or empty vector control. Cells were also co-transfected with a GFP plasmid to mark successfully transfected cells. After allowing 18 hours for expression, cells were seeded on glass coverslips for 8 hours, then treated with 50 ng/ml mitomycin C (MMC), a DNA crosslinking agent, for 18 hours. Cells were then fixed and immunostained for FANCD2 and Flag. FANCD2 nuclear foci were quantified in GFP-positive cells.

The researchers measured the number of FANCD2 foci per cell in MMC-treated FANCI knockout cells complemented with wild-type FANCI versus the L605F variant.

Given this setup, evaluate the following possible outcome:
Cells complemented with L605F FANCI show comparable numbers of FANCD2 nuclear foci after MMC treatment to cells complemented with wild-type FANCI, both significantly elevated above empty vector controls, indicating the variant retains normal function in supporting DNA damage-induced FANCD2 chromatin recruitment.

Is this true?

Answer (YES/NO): NO